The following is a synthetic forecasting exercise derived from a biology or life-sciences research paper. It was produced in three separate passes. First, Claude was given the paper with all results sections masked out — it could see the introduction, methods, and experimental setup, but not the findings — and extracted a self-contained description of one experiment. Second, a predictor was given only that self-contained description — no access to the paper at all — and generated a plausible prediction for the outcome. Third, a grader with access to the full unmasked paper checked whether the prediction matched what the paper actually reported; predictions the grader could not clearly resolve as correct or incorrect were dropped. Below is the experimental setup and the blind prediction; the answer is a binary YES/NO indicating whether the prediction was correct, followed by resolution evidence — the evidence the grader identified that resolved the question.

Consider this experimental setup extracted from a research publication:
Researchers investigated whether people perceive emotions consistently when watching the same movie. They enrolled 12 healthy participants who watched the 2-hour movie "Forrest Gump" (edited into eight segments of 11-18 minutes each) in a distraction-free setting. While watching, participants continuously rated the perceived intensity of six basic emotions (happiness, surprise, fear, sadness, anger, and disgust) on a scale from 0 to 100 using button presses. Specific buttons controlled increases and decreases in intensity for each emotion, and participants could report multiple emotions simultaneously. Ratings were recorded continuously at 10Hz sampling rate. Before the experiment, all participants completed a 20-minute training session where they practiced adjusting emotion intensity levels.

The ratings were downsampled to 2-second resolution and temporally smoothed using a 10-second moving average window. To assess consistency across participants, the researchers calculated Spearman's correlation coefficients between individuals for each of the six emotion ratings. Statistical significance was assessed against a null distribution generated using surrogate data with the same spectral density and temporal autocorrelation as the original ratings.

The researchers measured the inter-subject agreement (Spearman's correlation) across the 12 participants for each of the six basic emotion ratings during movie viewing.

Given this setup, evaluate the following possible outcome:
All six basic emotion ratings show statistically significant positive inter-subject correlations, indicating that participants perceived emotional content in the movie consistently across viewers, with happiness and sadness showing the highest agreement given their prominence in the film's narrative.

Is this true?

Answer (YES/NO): NO